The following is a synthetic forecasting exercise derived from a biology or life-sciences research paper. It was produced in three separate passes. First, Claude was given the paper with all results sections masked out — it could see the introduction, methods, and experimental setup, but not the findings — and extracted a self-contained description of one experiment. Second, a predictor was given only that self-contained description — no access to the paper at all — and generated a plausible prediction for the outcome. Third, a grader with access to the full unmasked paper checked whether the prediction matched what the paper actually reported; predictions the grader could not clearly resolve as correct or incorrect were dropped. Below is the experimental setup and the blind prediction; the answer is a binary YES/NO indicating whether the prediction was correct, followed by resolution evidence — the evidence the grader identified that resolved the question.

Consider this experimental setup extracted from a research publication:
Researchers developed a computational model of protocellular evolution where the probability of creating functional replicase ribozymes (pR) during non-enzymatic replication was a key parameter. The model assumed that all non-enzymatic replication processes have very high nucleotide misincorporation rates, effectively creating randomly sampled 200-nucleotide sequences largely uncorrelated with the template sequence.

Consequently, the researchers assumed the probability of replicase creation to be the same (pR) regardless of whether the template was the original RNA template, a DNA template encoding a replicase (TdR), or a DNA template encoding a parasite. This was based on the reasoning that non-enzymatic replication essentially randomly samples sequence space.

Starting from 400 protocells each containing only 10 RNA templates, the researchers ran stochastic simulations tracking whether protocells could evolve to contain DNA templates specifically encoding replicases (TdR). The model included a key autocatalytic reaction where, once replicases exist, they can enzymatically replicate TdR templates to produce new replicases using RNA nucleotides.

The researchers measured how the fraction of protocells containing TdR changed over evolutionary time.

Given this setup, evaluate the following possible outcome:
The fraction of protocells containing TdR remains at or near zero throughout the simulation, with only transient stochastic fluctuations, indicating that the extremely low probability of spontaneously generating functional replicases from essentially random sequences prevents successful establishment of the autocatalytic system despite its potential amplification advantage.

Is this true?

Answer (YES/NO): NO